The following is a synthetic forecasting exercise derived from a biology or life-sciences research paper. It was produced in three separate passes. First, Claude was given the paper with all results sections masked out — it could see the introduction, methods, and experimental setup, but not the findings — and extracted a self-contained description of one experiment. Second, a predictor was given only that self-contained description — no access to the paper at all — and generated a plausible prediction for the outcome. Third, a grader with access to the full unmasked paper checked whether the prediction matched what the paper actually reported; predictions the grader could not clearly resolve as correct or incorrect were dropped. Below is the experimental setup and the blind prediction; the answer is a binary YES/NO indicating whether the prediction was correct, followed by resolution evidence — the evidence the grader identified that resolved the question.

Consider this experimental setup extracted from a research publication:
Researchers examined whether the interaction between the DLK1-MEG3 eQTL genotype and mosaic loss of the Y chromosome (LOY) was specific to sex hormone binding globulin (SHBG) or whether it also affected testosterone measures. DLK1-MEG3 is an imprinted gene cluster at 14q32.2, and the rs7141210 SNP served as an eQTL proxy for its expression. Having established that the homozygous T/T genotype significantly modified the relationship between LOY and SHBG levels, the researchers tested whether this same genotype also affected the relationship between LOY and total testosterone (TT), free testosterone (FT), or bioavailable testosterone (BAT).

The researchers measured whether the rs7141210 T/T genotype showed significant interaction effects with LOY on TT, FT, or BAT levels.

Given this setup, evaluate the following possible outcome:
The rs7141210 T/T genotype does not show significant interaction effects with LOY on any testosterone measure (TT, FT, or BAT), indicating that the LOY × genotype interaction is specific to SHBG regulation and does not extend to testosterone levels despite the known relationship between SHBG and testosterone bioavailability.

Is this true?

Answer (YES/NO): YES